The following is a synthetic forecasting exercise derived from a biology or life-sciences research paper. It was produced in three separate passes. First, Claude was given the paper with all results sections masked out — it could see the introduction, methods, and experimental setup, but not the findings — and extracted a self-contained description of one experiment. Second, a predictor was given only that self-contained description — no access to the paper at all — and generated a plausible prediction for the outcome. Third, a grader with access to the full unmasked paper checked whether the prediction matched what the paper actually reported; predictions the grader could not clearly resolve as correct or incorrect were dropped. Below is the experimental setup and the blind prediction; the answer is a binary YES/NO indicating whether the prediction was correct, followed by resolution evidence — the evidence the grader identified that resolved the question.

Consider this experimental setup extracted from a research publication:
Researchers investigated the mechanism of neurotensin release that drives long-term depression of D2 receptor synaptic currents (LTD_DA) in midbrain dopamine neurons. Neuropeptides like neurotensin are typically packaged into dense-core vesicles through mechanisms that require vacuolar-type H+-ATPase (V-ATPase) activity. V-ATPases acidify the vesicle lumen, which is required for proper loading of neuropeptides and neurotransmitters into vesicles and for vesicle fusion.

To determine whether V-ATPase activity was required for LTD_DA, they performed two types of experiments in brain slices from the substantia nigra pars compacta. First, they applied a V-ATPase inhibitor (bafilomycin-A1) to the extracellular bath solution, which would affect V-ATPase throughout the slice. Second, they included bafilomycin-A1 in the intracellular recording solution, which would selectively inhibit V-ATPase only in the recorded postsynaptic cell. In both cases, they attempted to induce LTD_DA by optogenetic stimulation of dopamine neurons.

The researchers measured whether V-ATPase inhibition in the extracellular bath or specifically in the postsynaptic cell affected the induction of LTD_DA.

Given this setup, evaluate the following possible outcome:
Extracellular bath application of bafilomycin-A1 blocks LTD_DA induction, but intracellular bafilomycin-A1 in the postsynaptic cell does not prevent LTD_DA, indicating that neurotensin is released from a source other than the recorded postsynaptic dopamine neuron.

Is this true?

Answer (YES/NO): NO